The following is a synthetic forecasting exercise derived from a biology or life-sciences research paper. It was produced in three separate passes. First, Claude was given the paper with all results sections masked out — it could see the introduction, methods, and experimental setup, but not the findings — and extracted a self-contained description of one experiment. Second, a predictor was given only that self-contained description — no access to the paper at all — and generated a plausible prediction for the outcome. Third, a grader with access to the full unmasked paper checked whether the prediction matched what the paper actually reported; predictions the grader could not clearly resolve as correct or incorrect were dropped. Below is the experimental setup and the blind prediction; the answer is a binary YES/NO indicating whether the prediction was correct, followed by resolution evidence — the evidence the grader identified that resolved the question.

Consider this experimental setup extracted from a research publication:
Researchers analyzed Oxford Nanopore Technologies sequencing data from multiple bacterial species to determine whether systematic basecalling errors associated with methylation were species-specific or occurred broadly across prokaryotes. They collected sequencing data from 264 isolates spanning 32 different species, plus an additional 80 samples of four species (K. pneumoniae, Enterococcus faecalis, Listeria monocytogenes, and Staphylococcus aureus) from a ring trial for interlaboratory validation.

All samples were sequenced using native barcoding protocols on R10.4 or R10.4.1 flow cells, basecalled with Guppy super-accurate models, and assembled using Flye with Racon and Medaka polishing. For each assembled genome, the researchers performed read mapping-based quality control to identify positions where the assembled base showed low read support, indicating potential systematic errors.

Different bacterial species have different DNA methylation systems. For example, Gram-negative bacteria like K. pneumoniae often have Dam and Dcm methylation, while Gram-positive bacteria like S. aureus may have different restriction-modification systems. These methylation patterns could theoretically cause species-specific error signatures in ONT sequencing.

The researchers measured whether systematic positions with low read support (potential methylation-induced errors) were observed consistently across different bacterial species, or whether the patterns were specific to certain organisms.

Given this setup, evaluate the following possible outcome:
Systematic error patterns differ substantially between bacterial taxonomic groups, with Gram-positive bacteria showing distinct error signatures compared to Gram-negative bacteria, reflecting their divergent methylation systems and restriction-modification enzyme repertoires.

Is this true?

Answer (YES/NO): NO